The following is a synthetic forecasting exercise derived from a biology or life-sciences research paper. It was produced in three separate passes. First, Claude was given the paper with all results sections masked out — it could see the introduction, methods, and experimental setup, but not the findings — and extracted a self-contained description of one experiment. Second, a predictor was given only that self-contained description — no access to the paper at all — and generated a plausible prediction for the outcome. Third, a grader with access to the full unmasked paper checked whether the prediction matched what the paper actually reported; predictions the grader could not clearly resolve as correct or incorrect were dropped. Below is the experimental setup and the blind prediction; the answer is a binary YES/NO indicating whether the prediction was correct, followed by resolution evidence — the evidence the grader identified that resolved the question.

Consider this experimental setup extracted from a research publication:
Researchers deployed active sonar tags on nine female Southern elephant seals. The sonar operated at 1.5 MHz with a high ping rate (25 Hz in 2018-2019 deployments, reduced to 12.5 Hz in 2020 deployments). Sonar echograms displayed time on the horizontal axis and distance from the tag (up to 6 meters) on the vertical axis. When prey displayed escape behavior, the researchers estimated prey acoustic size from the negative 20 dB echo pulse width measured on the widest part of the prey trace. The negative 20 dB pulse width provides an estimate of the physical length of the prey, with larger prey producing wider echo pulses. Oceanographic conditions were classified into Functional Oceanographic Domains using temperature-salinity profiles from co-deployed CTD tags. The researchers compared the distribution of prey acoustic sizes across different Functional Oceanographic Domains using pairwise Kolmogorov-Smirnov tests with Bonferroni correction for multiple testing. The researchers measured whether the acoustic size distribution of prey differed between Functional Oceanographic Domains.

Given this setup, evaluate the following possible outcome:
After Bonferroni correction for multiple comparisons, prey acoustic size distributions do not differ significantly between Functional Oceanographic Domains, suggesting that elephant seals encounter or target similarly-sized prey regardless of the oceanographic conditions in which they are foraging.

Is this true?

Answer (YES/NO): NO